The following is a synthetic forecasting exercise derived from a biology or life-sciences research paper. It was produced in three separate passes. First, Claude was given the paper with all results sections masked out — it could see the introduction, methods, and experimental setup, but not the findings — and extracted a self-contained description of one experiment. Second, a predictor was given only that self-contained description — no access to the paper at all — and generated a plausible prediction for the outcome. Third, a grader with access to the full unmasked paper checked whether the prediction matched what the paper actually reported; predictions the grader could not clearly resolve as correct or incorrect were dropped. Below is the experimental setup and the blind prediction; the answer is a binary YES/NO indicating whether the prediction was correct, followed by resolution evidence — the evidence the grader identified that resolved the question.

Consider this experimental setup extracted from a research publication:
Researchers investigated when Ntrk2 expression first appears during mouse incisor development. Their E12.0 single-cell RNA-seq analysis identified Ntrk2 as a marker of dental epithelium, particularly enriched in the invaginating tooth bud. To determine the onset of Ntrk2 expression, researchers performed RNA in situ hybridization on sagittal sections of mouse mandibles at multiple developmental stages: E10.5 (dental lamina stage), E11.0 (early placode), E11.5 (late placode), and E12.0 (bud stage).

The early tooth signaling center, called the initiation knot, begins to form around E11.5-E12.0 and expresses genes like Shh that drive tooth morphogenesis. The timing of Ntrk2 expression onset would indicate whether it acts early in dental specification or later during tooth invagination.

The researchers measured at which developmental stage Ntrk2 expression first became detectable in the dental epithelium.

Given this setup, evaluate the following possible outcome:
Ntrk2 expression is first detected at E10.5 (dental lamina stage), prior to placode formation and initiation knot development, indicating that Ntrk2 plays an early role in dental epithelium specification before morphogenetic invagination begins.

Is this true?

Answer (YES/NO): NO